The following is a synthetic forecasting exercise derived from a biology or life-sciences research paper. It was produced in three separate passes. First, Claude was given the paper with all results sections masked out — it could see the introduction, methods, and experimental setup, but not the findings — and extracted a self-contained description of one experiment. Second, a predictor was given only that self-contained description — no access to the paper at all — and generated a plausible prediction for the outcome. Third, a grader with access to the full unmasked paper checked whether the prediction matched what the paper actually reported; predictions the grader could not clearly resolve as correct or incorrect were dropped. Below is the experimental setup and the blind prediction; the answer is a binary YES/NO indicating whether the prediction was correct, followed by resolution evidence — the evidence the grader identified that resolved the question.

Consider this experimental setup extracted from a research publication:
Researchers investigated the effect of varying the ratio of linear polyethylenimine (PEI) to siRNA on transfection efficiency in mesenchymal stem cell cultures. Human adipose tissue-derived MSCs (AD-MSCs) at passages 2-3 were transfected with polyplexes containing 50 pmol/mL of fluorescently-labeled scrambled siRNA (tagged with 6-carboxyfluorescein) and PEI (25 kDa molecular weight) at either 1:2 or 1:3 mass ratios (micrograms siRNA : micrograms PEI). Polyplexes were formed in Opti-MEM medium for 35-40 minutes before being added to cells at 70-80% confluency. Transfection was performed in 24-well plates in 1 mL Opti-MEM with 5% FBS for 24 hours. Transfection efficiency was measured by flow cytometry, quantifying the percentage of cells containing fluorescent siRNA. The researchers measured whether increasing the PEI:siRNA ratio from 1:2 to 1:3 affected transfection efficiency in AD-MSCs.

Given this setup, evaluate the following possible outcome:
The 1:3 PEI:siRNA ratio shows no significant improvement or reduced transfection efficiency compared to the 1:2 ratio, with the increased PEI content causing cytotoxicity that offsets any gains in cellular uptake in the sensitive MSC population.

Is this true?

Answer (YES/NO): NO